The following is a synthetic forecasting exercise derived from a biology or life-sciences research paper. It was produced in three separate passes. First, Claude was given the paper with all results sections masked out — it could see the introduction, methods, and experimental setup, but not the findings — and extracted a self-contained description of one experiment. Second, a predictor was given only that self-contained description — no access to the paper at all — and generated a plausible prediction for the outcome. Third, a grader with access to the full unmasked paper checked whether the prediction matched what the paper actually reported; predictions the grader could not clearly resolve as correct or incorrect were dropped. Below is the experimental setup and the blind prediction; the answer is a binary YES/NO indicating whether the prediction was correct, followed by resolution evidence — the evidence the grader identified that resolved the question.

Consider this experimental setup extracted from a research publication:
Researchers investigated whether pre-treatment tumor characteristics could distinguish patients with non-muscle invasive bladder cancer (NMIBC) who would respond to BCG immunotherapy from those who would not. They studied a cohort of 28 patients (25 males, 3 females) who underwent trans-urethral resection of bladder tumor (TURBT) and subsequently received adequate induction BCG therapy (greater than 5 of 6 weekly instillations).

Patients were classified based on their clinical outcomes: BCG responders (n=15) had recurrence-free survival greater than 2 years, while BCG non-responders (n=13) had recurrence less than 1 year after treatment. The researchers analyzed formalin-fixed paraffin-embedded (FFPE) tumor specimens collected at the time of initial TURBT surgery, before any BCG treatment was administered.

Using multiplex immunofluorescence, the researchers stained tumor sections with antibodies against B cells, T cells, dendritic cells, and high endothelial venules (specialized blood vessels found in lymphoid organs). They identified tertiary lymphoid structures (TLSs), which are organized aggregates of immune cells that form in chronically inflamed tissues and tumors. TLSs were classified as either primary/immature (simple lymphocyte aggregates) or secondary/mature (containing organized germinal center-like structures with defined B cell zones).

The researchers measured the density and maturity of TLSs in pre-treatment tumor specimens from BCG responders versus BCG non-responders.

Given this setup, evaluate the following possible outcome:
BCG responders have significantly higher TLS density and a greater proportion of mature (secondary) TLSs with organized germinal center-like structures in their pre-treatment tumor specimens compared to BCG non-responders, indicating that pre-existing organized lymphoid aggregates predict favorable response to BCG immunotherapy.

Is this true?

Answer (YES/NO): NO